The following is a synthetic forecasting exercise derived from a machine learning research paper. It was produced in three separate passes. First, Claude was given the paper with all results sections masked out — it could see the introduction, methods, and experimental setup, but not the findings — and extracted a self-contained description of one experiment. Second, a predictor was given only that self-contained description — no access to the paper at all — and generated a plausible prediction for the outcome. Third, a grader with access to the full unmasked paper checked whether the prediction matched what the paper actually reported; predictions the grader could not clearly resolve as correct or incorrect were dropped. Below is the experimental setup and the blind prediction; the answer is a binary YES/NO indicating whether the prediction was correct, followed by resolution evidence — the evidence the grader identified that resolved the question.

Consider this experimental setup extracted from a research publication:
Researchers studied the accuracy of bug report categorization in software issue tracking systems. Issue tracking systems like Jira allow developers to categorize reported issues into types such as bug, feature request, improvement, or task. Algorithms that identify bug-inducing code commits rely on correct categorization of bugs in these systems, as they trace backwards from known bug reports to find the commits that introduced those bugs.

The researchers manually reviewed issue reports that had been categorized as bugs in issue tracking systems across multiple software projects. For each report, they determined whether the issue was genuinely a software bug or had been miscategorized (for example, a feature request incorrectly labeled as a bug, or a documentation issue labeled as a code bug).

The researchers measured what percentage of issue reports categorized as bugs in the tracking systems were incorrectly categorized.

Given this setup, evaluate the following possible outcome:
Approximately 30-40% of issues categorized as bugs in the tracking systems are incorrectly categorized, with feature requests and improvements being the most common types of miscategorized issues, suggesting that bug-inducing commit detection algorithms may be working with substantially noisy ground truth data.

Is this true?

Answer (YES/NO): NO